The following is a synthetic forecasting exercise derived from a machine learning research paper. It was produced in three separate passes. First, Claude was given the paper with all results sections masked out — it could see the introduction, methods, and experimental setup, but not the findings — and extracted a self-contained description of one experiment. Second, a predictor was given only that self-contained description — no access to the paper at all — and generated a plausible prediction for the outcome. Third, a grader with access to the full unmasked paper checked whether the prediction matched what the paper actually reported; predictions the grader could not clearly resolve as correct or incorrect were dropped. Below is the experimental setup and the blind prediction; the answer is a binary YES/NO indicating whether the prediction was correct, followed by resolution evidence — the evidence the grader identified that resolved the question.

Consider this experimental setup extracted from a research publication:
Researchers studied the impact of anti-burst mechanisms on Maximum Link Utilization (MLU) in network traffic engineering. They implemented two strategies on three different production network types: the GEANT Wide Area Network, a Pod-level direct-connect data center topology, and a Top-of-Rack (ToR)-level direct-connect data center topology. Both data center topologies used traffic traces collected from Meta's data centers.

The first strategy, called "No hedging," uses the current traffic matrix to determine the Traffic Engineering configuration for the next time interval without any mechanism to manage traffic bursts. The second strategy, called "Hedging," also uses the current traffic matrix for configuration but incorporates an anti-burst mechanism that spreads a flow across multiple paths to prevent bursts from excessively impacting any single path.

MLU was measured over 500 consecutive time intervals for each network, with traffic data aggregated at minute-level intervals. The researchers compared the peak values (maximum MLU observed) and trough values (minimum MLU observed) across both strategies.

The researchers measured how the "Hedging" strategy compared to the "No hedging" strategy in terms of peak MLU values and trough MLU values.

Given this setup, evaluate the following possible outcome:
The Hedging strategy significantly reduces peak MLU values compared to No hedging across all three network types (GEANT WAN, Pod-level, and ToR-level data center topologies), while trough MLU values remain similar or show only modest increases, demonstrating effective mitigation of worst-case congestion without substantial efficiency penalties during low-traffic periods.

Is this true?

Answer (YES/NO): NO